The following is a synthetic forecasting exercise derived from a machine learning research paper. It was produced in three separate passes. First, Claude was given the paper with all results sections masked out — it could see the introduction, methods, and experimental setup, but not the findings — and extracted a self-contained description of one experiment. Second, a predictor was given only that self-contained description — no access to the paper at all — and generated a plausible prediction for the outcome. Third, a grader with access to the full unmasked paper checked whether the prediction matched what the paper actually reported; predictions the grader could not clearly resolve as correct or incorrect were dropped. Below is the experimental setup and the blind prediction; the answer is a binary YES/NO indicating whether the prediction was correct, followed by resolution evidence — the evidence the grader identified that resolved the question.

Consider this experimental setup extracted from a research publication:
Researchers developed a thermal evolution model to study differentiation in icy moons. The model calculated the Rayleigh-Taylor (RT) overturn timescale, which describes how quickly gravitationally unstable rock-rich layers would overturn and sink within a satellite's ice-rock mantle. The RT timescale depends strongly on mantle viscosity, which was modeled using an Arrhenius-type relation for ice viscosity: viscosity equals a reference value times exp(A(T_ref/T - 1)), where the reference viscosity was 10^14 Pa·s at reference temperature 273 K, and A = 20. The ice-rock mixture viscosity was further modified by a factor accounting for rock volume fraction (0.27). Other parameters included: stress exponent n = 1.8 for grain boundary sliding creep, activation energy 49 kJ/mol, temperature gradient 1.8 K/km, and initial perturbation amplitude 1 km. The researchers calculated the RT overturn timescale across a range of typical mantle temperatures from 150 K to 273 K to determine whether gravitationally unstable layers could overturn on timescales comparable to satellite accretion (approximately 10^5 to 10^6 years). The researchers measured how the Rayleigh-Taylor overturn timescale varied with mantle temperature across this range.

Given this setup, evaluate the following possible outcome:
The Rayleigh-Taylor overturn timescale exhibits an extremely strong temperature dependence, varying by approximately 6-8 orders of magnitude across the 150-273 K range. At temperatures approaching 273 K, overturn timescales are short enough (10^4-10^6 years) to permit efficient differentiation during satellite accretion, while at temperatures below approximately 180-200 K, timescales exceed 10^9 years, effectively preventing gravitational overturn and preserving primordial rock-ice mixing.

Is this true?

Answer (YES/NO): NO